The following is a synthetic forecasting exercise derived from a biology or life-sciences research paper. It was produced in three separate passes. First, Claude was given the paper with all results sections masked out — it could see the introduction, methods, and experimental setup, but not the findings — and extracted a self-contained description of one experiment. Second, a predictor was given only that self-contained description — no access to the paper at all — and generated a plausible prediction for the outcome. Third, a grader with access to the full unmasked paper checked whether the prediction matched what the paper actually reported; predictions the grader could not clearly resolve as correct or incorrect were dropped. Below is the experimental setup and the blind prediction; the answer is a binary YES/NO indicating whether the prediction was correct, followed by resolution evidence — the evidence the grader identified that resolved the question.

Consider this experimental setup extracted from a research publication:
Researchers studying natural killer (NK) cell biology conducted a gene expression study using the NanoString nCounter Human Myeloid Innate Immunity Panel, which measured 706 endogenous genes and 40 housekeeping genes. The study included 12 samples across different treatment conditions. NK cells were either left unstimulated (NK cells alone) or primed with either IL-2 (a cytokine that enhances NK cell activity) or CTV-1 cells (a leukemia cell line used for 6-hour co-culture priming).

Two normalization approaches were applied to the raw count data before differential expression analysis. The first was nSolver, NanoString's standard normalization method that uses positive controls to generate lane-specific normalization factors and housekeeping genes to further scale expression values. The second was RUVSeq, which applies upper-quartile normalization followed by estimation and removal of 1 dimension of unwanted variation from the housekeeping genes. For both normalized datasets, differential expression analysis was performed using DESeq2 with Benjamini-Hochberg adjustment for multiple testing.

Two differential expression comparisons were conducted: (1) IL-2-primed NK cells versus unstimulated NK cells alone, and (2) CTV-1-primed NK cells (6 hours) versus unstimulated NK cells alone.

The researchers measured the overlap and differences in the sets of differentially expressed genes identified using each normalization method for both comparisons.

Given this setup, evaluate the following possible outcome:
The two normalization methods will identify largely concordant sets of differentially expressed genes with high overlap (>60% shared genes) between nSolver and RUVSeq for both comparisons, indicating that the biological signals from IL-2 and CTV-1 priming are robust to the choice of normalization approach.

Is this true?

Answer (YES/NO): NO